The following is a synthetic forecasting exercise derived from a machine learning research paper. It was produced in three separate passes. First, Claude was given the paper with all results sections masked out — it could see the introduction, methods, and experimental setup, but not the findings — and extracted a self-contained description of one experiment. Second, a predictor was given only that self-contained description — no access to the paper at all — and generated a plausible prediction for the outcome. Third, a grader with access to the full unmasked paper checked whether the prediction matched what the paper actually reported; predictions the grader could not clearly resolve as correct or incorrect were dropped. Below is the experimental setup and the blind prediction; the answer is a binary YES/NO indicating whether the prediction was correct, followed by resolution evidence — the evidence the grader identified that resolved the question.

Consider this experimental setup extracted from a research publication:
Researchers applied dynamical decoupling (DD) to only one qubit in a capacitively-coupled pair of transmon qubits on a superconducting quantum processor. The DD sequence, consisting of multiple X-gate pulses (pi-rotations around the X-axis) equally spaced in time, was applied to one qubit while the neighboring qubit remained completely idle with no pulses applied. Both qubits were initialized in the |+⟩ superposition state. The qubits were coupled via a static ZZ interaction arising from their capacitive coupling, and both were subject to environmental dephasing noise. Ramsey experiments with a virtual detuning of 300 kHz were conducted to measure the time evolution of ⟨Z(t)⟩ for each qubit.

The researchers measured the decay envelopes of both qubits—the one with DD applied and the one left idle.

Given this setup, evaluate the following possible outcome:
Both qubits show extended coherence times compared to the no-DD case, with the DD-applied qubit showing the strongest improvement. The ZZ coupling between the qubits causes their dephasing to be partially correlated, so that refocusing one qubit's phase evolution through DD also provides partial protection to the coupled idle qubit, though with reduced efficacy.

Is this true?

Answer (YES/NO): NO